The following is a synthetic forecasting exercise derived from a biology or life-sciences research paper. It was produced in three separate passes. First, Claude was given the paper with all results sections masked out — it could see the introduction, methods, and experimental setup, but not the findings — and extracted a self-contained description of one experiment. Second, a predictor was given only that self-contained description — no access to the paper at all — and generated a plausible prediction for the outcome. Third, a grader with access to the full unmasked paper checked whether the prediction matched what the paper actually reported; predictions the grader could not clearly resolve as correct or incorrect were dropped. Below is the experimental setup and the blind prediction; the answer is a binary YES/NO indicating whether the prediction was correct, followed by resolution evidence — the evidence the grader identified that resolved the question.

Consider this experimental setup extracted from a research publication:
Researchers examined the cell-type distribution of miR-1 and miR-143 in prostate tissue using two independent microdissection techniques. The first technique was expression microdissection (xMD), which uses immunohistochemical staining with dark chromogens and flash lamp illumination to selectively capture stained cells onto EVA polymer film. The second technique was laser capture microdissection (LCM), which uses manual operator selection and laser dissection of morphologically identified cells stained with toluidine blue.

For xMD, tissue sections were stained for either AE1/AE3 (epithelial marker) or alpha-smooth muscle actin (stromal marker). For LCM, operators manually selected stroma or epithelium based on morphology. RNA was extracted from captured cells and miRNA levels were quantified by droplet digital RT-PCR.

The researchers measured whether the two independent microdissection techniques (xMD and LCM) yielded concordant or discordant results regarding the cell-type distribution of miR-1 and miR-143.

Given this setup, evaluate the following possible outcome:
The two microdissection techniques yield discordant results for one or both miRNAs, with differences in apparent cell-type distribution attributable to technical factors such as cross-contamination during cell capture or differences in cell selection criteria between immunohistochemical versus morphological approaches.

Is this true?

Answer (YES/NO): NO